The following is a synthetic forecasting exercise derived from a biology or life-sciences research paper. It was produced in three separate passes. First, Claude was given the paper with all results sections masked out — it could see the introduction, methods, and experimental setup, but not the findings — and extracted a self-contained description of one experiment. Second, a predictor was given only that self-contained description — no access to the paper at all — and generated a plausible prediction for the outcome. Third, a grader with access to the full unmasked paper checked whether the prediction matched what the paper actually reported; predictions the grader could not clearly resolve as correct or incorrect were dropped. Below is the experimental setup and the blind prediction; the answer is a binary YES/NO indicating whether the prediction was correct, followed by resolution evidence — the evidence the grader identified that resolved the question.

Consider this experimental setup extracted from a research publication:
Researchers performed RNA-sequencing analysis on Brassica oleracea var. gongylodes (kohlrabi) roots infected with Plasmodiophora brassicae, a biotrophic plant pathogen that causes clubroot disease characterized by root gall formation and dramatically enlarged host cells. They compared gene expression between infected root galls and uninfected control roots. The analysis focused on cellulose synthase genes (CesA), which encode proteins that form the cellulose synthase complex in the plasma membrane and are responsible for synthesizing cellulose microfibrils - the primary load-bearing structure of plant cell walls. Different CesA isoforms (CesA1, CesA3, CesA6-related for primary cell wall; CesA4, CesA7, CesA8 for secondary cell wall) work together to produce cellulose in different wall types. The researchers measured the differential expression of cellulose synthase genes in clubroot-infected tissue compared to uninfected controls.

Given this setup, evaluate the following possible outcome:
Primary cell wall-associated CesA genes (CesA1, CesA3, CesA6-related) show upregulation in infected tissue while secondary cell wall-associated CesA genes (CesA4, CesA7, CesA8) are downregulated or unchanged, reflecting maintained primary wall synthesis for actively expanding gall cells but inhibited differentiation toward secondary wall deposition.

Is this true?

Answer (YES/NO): NO